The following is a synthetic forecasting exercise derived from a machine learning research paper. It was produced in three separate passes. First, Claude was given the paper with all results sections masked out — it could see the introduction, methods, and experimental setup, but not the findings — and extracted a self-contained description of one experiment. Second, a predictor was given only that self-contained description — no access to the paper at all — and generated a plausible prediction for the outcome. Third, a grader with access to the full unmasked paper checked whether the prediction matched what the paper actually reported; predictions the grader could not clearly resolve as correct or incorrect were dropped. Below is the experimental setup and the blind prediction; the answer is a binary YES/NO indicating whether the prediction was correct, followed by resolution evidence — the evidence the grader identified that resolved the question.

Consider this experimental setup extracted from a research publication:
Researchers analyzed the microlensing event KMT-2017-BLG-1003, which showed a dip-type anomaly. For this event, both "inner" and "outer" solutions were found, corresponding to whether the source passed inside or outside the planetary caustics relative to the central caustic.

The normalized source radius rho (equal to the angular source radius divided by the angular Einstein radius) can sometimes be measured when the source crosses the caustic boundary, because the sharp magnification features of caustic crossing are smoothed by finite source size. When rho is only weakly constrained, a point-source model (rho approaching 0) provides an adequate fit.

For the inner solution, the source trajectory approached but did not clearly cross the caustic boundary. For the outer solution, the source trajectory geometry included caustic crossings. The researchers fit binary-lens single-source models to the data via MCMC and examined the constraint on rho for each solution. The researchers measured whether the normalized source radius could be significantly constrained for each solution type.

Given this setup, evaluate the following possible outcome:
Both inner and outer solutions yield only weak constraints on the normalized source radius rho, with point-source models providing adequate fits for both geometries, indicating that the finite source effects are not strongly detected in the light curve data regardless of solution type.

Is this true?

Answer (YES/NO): NO